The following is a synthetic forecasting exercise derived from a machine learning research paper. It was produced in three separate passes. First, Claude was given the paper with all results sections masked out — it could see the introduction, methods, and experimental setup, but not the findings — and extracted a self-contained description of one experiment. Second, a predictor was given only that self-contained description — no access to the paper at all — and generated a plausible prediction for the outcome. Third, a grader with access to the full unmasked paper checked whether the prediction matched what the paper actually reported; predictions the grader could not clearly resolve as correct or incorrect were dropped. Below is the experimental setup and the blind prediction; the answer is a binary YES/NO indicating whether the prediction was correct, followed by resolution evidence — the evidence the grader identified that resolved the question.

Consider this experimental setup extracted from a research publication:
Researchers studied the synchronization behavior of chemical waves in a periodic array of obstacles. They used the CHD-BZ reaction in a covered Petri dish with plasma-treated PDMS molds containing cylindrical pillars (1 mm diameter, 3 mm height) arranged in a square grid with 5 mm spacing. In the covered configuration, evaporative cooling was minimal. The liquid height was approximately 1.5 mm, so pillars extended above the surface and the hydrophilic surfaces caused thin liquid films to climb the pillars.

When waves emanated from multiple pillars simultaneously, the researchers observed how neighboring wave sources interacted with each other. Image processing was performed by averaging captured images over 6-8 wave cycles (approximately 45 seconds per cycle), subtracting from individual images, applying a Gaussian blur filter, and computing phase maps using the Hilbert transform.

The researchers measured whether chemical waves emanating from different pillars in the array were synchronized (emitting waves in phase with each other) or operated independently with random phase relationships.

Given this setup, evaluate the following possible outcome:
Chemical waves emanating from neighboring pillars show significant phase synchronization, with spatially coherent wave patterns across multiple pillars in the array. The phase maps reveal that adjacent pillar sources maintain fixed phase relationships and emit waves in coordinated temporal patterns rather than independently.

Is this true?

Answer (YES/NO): YES